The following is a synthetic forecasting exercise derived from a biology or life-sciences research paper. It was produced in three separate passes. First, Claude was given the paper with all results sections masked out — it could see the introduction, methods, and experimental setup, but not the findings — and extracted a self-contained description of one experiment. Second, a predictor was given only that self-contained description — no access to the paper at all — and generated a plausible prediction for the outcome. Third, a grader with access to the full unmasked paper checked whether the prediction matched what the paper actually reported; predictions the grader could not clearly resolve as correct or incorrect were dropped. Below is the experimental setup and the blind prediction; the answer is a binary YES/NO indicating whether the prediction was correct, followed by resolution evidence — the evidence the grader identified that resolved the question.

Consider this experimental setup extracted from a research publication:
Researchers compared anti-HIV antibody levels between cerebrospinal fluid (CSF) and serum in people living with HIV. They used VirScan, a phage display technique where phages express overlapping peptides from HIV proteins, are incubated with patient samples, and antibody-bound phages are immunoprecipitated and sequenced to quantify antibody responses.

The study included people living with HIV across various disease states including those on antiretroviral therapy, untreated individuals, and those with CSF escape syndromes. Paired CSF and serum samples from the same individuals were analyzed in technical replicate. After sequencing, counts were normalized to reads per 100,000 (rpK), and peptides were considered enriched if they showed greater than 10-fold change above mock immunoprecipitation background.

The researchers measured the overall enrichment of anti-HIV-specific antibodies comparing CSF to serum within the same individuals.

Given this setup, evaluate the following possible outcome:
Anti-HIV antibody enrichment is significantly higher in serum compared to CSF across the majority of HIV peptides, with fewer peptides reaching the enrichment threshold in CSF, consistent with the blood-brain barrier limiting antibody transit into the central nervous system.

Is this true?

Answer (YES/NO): NO